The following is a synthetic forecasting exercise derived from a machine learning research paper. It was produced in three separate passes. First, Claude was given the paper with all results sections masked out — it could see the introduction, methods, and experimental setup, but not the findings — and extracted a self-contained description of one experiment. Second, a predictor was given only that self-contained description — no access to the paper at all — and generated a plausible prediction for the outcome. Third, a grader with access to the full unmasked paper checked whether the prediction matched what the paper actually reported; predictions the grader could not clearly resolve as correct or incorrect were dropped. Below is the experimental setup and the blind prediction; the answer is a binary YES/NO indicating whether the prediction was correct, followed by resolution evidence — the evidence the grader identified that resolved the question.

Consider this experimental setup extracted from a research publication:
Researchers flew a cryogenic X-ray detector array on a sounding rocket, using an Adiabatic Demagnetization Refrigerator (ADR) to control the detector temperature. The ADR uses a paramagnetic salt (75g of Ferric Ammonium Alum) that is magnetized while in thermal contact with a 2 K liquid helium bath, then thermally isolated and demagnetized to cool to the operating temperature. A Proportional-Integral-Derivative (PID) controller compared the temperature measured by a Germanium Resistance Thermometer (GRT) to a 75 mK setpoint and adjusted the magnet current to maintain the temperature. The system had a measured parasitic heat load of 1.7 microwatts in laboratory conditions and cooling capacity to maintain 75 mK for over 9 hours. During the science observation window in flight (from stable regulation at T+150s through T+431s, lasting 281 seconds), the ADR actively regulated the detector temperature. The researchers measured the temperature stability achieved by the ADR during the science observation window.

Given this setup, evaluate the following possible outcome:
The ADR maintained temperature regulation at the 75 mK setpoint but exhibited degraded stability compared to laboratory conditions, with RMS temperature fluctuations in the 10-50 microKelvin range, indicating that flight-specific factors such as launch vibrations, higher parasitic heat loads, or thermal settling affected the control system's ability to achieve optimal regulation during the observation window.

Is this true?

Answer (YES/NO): NO